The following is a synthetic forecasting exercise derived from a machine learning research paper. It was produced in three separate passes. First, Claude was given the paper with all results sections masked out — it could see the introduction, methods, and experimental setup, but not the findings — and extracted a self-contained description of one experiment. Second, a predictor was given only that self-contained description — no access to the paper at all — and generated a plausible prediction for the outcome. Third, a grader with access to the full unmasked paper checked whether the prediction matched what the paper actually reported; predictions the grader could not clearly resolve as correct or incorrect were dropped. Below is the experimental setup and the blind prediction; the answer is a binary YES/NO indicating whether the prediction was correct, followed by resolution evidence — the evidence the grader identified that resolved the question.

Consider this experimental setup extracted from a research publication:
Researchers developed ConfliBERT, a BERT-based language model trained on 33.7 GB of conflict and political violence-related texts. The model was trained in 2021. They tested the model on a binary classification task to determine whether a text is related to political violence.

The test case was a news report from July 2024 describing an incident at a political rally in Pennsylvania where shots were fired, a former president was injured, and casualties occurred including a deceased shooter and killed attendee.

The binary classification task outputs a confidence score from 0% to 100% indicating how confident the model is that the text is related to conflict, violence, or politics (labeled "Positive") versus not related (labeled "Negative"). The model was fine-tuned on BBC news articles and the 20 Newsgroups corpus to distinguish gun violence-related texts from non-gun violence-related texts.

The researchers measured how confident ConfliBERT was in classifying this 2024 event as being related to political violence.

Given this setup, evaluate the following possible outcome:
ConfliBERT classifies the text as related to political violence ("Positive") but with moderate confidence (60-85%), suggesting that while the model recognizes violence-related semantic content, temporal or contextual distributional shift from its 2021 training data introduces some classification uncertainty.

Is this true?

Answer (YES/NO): NO